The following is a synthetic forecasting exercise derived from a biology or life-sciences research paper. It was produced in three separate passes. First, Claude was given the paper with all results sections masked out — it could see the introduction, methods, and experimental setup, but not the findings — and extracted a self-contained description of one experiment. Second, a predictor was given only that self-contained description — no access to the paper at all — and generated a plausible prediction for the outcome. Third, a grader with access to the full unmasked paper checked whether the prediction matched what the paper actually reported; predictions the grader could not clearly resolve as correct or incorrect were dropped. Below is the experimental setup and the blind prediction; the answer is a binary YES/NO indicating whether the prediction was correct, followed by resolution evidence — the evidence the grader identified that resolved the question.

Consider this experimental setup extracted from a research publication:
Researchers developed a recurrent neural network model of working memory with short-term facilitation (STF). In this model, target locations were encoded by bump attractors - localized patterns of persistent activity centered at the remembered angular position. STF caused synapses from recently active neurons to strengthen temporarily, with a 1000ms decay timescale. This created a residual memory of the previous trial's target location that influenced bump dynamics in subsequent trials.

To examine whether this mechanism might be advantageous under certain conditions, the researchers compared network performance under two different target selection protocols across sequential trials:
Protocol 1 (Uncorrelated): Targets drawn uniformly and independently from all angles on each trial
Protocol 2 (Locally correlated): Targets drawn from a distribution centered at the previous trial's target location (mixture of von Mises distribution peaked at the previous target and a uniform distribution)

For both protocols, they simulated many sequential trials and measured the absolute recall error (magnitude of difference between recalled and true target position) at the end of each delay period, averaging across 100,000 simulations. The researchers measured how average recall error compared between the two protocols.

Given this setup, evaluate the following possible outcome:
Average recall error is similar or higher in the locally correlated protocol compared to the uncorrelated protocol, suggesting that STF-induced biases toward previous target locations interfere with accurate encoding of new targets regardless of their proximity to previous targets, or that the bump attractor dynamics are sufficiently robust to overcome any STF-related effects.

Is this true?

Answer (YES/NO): NO